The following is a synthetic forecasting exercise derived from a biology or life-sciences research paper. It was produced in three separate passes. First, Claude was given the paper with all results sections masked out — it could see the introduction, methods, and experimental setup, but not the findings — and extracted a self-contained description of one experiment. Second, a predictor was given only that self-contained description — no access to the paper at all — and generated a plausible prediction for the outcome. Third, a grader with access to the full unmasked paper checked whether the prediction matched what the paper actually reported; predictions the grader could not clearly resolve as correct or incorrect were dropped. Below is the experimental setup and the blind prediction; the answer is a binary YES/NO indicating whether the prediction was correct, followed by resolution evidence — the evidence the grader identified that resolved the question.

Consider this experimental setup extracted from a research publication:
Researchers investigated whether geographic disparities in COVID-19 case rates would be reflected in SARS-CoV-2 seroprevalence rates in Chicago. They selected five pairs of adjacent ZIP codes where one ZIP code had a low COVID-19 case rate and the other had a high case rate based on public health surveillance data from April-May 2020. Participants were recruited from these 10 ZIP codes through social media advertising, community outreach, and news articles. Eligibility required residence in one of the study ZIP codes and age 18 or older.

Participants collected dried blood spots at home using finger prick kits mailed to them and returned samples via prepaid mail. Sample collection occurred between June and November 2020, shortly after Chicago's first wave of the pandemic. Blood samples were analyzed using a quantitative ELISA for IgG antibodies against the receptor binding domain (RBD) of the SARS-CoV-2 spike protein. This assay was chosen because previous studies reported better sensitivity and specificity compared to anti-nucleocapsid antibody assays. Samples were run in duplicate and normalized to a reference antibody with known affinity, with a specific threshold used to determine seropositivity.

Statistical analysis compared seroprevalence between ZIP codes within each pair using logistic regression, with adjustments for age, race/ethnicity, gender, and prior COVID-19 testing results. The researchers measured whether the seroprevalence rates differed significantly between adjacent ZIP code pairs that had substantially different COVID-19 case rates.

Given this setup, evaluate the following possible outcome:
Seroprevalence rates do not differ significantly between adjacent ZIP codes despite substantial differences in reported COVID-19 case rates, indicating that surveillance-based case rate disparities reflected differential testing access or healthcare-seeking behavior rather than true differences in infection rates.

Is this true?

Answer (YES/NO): NO